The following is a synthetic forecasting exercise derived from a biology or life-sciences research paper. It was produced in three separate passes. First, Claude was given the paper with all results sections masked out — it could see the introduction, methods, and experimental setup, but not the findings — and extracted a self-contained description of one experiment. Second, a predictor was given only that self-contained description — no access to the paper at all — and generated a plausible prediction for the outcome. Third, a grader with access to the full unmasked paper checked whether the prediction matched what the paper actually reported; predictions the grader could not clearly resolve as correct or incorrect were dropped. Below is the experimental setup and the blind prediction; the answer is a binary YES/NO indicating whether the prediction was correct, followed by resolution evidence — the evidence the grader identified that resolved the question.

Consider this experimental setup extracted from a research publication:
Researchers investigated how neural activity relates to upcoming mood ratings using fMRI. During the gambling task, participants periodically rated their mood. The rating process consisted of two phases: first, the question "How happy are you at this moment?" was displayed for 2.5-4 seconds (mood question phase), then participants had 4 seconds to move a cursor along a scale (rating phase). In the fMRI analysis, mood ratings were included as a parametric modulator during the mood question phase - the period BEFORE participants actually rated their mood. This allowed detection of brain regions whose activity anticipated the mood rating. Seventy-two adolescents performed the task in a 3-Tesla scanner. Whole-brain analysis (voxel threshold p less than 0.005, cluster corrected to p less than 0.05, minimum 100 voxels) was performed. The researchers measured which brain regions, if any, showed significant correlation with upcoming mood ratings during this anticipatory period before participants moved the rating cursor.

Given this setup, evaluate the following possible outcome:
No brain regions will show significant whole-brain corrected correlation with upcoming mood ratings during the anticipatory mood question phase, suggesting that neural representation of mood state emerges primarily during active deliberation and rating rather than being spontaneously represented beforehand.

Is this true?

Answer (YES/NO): NO